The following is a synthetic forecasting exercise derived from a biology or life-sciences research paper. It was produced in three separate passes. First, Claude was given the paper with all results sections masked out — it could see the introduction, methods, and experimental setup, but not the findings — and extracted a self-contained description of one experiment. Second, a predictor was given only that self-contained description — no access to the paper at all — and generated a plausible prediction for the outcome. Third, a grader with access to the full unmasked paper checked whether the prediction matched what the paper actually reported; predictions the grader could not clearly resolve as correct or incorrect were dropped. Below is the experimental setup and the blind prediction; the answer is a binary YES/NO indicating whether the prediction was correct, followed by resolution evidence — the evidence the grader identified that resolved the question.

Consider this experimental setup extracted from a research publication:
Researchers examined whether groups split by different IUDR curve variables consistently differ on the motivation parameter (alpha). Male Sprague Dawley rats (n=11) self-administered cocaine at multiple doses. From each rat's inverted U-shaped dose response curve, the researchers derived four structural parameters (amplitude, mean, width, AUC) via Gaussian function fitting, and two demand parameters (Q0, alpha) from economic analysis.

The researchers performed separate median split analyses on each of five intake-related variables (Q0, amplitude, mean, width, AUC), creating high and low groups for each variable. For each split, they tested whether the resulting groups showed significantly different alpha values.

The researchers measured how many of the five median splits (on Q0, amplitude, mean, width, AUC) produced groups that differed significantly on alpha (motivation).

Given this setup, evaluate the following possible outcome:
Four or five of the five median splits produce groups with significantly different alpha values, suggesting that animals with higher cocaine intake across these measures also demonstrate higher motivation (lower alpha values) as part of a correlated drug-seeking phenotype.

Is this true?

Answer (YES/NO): NO